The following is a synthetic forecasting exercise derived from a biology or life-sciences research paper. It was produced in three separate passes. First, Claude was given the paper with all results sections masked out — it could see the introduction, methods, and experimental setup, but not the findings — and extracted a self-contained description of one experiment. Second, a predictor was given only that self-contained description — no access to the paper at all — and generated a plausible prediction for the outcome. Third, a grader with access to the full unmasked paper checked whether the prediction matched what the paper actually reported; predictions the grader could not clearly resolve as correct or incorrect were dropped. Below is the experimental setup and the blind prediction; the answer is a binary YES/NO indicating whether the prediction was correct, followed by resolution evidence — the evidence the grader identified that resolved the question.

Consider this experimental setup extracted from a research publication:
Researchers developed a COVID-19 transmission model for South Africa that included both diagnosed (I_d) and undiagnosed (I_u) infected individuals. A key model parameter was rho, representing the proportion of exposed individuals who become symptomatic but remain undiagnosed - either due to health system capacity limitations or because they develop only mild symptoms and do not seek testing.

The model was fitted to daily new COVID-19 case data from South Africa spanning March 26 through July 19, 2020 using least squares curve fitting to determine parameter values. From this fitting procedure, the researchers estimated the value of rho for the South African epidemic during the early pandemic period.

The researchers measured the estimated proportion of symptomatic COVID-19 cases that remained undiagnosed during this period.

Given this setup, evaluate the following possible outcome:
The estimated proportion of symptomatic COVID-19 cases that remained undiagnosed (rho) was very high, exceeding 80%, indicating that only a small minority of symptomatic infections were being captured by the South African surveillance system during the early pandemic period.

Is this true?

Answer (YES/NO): YES